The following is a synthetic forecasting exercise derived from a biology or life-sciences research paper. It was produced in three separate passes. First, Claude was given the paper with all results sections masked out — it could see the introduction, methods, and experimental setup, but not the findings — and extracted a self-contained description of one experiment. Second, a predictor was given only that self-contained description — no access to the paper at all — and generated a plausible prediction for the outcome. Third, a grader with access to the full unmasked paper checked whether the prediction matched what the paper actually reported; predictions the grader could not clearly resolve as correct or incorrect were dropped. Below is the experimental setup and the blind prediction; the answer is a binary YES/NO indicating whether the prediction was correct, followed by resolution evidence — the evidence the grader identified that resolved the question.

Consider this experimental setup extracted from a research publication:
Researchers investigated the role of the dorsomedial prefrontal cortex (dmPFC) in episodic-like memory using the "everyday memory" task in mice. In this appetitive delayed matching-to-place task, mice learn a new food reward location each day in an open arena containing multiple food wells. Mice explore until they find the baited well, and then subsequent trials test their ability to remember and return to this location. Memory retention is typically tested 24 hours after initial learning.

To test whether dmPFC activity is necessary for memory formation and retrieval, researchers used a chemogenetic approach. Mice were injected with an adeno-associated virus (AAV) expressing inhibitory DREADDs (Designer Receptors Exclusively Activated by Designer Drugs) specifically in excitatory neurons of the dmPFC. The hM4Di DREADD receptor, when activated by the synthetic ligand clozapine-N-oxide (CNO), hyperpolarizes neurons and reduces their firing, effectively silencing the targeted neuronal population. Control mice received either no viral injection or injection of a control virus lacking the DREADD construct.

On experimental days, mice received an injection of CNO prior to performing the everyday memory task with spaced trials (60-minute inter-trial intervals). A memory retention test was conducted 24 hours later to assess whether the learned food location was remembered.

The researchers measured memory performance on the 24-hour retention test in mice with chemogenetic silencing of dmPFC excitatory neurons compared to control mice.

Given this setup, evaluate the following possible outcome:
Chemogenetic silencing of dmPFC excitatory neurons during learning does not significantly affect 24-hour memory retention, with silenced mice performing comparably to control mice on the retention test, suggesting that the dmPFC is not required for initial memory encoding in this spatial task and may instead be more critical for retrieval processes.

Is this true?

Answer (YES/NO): NO